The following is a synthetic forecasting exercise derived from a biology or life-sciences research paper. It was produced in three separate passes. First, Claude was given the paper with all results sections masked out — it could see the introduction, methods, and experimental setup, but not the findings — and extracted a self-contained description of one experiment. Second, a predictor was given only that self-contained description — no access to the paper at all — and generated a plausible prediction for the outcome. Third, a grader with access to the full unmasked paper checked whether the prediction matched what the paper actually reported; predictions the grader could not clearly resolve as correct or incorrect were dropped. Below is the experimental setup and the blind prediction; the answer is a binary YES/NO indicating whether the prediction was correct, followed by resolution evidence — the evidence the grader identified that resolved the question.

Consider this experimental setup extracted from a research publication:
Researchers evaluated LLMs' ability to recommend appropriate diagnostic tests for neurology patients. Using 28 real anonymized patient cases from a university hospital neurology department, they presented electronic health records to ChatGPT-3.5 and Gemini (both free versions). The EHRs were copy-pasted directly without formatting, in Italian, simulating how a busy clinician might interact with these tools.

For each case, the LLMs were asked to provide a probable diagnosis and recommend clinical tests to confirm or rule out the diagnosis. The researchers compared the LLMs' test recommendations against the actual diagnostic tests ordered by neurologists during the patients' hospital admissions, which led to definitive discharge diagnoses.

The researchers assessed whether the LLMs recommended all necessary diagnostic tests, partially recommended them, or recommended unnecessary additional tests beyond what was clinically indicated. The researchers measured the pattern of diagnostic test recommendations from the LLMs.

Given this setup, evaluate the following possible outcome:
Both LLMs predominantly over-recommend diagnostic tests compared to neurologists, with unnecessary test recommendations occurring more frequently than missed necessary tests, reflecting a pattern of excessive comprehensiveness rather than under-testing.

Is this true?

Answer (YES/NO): NO